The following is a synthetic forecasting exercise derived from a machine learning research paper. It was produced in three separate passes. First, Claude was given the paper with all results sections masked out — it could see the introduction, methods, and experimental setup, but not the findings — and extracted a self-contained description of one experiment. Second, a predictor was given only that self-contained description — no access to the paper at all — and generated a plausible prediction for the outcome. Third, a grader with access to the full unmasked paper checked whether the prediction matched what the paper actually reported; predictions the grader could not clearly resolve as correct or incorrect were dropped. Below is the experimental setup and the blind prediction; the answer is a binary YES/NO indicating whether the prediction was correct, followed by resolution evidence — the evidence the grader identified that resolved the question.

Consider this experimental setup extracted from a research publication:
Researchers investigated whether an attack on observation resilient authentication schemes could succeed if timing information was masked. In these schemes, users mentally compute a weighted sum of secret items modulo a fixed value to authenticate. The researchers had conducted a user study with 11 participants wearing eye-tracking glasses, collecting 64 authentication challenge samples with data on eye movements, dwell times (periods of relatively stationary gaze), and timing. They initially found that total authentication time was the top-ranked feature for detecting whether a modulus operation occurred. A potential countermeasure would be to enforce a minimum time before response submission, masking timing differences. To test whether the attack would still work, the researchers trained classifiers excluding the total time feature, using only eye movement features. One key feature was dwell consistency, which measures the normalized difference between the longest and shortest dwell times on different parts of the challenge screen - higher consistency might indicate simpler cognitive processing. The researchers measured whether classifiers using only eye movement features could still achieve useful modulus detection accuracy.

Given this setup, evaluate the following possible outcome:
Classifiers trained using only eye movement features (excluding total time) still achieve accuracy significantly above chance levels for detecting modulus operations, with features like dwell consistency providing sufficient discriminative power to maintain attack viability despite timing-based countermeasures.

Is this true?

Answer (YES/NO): YES